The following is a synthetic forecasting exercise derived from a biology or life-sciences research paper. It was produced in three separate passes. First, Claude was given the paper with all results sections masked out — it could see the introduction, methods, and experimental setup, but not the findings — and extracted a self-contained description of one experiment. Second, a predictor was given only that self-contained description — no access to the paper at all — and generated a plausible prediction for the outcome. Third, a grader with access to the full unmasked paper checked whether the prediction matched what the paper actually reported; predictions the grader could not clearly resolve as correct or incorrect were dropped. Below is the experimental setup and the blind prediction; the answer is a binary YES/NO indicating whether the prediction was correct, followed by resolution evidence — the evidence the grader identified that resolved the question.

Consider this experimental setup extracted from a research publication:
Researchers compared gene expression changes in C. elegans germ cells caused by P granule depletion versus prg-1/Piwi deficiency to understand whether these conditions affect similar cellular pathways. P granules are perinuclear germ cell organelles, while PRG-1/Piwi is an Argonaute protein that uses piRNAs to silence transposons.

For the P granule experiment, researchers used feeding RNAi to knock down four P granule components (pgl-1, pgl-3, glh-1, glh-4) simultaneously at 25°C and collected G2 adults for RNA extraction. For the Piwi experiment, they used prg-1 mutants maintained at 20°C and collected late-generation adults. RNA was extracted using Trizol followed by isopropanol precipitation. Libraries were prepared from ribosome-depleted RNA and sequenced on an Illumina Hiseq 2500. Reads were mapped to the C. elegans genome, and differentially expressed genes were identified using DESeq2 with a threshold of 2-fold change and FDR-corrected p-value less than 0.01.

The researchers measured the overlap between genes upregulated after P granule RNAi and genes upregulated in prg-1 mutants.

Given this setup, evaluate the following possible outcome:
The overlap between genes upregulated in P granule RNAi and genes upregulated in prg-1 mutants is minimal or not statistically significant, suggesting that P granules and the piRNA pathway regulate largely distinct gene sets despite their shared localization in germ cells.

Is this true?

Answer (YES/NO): YES